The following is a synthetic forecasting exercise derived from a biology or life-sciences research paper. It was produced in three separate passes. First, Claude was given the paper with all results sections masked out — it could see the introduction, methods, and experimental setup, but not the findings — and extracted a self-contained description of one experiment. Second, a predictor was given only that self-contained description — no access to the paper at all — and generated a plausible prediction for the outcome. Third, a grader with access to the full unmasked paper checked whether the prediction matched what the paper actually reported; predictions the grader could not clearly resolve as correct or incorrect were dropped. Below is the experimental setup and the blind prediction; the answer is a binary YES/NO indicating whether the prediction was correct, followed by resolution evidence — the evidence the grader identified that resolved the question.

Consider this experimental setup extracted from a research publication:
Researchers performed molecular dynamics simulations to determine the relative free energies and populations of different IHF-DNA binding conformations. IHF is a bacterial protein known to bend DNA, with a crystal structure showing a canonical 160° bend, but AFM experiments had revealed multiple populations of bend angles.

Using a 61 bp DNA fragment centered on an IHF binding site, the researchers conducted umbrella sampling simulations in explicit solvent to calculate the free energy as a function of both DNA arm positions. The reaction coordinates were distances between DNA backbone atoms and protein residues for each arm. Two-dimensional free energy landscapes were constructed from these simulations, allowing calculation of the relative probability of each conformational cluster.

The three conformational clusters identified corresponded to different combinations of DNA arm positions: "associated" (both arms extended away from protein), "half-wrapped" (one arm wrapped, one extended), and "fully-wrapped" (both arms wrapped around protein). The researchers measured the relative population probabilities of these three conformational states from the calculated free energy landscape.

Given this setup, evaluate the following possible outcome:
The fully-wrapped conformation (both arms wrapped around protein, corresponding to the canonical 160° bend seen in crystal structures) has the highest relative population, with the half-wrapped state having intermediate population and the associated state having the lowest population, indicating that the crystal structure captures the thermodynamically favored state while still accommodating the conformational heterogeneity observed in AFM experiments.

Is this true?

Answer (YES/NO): NO